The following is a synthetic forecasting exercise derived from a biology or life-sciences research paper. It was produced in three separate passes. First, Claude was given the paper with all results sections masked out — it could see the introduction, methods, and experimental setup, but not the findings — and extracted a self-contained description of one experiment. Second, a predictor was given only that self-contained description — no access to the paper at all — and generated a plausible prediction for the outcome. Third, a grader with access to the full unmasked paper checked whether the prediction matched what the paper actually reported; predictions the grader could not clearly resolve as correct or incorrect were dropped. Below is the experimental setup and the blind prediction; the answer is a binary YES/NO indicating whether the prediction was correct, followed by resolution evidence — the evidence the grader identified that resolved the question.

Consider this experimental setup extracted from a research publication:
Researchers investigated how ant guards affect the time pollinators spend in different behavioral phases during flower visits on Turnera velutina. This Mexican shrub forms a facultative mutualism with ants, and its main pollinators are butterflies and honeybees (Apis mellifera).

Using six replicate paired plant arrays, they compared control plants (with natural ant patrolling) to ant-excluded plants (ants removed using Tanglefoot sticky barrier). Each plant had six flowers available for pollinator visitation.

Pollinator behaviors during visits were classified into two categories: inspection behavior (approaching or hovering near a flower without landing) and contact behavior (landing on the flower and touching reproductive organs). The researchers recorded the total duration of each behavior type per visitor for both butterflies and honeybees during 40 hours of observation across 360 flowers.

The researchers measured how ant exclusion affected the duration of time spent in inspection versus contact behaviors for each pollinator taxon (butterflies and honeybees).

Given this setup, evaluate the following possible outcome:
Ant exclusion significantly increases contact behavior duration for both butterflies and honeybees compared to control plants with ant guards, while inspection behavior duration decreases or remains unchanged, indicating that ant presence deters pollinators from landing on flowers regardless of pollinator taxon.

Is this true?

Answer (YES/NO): NO